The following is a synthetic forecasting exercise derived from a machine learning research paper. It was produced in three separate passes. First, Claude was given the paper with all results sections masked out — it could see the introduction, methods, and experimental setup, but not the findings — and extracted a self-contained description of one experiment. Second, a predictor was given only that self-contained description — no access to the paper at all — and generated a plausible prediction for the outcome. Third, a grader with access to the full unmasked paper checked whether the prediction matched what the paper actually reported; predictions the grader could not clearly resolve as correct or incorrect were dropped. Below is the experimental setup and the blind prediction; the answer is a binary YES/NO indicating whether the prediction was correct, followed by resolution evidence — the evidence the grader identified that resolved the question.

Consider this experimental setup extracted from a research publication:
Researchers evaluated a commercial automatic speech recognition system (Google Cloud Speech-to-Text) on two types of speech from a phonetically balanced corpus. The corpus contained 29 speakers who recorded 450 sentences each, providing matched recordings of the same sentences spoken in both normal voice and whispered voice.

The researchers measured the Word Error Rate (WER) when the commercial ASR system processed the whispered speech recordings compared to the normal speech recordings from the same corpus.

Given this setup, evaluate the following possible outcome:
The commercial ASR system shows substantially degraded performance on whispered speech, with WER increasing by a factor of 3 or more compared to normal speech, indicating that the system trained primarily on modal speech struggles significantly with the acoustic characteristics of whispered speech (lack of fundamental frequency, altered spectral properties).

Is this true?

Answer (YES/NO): YES